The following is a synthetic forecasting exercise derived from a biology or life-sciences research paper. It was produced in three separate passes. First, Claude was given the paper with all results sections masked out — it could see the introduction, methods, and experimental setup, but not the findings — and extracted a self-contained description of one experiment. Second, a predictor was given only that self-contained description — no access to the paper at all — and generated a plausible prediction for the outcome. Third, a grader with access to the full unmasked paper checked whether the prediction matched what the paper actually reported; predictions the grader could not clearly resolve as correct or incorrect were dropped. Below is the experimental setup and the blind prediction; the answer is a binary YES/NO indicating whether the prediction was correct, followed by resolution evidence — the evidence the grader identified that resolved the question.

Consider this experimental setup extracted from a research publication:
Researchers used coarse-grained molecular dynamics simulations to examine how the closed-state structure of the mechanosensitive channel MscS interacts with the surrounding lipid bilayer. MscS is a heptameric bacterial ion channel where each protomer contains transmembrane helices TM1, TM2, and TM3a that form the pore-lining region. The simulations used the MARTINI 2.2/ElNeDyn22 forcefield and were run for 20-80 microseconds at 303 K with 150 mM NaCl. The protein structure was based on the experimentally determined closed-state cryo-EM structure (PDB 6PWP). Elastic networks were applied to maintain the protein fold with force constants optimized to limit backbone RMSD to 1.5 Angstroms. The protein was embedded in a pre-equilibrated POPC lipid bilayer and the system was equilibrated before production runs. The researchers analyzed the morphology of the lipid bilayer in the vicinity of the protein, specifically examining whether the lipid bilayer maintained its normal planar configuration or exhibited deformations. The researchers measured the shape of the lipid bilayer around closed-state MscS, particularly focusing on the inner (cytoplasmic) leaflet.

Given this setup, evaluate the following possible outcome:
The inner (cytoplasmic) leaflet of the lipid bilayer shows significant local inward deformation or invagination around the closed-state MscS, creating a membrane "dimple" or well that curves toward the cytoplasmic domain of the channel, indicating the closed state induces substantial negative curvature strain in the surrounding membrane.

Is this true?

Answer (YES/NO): NO